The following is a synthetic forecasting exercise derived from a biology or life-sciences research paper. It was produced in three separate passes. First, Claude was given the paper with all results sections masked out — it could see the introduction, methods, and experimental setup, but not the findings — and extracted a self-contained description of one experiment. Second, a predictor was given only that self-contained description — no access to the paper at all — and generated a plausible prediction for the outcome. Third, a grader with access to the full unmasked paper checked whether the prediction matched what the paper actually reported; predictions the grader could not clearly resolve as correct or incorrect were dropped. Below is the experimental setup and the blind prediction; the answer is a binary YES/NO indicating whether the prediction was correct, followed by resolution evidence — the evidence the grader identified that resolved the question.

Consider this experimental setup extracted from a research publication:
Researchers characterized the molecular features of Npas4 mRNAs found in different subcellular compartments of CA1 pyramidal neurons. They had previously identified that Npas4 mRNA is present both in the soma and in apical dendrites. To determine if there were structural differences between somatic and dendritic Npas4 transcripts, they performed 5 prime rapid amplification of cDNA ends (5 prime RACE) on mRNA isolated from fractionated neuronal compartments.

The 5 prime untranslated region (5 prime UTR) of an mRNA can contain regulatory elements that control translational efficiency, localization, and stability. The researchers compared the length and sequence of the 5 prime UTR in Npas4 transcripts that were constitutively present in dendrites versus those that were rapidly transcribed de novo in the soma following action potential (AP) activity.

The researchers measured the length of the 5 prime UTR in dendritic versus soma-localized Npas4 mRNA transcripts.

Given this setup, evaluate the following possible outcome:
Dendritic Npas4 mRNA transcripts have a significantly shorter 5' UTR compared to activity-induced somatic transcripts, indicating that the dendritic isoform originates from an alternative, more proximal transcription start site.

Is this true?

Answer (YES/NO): NO